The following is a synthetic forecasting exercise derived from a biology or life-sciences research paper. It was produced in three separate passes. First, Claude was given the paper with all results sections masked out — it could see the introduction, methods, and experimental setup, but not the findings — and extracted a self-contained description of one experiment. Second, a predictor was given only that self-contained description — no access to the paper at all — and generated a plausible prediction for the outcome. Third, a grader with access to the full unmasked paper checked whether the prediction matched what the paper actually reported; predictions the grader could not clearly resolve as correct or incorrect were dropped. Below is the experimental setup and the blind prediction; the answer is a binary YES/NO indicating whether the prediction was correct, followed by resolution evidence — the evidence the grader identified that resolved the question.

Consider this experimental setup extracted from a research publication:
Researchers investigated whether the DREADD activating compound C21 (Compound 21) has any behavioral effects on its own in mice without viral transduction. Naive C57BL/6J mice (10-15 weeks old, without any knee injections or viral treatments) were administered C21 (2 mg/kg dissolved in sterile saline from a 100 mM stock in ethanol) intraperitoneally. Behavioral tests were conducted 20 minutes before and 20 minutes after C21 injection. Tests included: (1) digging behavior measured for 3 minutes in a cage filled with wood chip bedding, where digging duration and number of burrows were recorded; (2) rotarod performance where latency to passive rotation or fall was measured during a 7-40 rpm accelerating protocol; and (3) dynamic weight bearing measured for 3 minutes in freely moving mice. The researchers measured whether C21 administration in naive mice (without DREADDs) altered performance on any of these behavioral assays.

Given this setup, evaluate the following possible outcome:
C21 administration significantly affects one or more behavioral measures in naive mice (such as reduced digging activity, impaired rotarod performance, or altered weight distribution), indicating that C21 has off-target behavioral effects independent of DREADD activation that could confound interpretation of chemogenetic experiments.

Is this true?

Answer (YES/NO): NO